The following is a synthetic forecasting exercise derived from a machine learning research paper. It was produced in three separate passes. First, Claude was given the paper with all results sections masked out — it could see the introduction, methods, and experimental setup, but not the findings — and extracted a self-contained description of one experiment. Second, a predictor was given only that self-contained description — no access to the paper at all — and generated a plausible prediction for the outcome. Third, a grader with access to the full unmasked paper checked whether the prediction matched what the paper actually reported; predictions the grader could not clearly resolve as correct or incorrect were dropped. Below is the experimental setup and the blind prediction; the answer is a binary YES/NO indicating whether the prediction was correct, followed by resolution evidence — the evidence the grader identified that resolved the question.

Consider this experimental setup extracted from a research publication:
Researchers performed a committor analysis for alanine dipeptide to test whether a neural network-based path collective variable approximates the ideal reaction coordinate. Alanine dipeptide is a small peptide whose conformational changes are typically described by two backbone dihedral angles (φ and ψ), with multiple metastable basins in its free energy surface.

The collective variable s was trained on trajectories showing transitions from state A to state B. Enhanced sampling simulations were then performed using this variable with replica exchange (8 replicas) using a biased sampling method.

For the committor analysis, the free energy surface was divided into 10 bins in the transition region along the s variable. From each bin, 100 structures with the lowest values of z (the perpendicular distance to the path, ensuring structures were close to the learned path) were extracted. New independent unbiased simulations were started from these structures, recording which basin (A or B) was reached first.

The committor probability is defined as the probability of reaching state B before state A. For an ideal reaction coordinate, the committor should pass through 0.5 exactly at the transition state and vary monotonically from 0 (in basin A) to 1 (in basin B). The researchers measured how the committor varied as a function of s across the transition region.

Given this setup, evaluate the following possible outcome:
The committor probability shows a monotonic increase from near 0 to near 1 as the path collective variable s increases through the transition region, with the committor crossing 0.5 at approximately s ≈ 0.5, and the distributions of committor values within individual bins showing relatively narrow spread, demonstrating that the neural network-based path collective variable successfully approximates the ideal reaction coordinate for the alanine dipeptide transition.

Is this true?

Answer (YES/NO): NO